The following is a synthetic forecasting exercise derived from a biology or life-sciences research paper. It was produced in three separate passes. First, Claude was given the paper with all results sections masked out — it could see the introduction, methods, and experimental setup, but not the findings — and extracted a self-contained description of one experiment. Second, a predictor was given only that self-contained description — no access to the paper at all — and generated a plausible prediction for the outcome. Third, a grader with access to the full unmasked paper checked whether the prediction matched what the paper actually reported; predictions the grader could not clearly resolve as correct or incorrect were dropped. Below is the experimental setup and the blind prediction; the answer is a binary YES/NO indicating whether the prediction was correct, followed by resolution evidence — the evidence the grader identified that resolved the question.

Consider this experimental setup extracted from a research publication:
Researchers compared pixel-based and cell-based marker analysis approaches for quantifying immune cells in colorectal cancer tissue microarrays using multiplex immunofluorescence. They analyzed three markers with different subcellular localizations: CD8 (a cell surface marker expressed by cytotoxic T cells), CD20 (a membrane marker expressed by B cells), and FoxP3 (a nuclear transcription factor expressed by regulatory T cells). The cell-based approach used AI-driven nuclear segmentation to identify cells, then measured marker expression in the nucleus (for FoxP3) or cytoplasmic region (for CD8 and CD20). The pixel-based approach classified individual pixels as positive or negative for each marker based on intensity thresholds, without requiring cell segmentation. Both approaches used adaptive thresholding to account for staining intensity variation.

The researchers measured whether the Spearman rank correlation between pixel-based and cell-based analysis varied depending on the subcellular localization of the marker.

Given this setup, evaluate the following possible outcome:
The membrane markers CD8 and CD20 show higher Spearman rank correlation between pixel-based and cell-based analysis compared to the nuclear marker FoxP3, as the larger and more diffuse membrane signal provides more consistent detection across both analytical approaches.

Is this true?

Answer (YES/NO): NO